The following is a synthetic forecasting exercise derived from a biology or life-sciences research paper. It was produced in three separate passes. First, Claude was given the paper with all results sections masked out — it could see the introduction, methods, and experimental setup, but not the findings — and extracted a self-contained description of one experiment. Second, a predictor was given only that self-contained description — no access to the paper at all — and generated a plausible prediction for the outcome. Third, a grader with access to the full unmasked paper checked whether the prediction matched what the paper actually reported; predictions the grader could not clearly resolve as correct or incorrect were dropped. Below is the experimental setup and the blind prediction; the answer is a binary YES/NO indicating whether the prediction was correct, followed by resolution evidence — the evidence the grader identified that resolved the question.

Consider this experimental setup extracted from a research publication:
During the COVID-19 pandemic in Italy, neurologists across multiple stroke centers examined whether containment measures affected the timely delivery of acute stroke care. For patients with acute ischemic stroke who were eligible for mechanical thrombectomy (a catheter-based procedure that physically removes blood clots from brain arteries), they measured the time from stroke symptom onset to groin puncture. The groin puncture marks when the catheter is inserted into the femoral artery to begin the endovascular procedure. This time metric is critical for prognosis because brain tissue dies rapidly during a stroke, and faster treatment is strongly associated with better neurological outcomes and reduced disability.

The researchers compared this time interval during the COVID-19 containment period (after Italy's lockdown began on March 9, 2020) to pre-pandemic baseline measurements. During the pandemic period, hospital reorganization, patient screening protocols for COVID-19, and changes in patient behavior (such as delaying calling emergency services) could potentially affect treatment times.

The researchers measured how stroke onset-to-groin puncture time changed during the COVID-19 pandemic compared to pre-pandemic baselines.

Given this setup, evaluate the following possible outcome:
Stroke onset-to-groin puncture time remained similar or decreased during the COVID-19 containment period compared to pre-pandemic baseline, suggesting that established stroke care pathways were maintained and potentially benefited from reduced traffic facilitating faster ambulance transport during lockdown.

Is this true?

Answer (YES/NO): NO